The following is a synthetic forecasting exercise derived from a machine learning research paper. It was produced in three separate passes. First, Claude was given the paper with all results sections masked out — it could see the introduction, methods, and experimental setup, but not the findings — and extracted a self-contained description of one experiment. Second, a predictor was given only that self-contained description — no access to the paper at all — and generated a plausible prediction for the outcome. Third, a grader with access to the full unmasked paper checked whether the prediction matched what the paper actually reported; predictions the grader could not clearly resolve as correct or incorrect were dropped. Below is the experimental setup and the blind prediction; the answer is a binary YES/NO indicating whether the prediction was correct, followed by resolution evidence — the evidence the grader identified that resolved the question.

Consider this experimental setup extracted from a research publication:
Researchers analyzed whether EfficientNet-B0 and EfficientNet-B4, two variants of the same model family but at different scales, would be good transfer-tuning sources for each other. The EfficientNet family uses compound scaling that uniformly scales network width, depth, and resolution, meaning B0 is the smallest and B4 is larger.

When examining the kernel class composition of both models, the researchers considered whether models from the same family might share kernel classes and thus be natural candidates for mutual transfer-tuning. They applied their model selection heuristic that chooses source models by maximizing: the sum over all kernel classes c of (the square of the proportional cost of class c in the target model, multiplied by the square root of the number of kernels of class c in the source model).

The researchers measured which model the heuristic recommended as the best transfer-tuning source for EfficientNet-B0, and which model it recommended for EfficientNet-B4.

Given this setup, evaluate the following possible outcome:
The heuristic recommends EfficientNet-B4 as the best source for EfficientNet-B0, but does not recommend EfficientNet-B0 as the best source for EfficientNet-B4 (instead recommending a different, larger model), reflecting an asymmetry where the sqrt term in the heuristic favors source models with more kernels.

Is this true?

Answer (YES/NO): NO